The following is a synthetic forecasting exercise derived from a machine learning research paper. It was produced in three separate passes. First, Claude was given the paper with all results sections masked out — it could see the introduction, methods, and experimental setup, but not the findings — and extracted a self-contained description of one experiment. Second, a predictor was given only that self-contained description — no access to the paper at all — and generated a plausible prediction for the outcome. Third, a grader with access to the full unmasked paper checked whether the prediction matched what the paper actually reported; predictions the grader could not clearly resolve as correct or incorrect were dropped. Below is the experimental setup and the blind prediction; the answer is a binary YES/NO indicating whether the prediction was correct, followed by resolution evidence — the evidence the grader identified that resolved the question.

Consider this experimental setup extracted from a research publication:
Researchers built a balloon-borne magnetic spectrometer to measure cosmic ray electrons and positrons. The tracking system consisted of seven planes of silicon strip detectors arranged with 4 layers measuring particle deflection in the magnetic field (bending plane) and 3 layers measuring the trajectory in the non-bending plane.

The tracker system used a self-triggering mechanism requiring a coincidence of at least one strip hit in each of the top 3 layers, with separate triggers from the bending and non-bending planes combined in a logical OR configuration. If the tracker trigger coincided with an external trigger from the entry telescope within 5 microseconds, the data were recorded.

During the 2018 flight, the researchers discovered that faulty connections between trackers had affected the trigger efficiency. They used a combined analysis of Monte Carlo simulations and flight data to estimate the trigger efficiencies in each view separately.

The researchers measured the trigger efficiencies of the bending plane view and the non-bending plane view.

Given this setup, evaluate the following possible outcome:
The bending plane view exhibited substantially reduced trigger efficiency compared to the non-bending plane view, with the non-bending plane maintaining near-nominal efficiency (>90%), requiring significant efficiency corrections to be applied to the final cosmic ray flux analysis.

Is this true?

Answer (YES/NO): NO